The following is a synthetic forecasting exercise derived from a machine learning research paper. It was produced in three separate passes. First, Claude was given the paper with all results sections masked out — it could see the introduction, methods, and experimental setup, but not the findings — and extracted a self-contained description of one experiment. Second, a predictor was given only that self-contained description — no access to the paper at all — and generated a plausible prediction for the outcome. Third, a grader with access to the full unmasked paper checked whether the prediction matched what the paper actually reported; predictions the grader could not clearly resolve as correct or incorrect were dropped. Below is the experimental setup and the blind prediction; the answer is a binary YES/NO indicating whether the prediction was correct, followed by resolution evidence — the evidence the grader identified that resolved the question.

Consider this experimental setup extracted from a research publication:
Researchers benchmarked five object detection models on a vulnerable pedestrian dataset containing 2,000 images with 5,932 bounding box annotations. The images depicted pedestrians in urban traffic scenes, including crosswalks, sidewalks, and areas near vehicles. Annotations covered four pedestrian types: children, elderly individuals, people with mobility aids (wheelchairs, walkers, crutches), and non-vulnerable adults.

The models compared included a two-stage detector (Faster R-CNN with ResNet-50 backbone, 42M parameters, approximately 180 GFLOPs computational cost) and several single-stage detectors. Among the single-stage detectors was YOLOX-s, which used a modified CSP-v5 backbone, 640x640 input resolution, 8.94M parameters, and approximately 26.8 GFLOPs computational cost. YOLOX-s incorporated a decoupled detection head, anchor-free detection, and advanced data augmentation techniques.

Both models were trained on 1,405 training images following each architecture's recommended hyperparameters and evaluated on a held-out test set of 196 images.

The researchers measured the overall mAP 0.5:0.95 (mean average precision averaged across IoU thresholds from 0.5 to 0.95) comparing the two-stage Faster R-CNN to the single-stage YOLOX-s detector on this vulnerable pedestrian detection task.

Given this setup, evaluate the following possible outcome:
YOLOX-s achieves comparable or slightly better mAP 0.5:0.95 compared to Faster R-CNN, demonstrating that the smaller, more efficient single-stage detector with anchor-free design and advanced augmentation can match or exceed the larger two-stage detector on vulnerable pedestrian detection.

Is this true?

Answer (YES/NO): NO